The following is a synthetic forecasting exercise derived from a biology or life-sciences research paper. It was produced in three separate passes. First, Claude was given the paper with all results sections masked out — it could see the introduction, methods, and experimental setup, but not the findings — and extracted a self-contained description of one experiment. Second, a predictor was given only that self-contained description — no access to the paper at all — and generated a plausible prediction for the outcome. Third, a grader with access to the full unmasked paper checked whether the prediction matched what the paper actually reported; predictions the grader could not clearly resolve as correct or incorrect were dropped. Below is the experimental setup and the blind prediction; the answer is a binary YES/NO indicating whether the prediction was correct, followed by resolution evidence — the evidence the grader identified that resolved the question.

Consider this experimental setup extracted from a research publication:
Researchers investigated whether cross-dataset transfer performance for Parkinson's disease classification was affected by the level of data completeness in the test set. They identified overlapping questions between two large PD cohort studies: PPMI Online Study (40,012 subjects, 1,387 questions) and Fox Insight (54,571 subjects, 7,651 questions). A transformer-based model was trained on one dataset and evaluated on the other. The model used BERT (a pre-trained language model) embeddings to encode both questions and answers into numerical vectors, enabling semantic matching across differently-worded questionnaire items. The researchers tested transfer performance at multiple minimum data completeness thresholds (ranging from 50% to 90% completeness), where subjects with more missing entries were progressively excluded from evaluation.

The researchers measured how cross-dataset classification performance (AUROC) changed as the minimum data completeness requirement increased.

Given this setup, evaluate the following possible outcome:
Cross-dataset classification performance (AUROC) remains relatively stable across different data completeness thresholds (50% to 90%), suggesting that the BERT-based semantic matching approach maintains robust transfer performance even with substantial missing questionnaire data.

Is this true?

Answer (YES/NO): NO